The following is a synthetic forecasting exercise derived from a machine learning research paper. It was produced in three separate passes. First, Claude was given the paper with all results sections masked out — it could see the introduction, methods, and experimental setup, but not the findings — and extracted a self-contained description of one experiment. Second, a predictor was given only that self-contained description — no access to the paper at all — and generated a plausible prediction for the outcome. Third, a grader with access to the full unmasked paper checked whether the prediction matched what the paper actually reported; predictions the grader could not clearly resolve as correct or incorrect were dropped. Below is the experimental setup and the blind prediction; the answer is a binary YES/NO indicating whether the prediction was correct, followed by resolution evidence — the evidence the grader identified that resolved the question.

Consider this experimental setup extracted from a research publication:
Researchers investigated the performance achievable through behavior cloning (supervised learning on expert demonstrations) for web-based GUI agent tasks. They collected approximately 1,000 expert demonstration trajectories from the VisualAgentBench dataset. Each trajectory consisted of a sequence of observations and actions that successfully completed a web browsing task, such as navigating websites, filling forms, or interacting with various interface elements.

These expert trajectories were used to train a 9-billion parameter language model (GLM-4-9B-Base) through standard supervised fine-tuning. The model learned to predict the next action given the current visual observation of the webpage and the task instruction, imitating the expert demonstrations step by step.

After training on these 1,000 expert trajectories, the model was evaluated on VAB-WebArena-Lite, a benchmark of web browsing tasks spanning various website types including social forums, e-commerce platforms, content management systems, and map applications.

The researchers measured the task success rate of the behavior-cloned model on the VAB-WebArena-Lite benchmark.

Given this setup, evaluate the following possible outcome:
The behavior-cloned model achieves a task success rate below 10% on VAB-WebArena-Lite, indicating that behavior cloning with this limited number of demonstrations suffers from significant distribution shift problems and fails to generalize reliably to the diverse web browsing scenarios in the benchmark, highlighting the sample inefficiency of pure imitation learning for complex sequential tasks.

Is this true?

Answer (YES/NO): NO